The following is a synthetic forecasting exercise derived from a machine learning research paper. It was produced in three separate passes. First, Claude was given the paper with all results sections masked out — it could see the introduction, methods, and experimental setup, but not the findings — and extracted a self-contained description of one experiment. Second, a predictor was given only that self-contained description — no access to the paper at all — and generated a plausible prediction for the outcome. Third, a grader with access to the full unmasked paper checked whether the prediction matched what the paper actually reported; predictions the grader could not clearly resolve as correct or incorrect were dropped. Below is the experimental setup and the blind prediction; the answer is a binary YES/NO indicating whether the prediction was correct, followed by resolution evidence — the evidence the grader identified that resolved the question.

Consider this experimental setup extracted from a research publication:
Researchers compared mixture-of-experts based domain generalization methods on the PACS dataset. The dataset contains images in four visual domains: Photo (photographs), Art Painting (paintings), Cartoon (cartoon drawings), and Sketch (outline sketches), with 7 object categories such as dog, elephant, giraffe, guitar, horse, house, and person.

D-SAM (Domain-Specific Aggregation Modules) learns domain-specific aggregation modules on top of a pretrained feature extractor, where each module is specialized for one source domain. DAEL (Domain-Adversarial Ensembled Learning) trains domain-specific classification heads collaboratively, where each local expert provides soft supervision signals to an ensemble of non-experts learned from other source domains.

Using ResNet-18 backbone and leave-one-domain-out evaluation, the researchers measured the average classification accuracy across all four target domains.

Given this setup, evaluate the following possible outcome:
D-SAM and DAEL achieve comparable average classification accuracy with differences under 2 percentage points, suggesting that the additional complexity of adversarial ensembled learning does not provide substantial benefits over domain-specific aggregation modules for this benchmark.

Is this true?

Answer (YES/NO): NO